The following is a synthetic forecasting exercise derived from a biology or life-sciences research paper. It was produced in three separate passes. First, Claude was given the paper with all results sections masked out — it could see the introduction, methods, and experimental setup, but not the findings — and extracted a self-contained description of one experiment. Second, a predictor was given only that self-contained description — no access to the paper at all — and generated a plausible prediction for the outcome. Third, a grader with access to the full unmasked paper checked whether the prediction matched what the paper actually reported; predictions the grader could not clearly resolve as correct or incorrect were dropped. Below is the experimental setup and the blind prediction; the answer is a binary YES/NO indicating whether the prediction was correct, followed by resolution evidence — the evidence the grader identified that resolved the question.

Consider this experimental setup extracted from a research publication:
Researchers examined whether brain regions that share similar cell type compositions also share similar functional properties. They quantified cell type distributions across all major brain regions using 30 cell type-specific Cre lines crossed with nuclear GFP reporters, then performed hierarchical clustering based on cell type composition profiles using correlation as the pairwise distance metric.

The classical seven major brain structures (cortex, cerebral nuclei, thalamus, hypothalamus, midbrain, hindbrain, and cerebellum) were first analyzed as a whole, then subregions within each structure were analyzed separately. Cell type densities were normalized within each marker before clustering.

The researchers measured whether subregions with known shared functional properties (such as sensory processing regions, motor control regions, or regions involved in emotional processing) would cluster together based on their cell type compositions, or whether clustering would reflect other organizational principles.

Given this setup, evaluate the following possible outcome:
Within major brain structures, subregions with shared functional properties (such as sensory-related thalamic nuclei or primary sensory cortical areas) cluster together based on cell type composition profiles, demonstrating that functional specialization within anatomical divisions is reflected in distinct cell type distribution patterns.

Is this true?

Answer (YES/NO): YES